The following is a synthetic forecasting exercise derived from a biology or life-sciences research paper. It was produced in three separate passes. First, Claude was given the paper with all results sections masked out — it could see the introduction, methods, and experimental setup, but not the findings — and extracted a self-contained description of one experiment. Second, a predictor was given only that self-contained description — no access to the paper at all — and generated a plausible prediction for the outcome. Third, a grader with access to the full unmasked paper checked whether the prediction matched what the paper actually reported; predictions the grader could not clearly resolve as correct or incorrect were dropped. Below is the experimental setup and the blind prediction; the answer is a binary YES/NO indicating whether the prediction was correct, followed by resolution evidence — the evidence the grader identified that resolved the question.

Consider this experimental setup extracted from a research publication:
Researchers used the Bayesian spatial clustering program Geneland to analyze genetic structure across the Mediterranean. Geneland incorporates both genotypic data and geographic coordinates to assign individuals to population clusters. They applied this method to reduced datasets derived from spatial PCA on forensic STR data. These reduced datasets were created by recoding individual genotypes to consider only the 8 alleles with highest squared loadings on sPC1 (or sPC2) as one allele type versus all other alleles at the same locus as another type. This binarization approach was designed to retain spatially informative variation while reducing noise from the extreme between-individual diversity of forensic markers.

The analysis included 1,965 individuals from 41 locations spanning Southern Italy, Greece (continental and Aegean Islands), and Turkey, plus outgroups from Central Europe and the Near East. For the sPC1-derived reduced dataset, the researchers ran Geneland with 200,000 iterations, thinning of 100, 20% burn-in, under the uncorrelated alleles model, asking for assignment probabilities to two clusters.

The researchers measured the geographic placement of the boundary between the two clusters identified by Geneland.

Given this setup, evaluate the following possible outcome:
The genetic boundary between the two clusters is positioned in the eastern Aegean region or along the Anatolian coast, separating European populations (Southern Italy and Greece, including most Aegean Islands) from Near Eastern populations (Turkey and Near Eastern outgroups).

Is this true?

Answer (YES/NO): NO